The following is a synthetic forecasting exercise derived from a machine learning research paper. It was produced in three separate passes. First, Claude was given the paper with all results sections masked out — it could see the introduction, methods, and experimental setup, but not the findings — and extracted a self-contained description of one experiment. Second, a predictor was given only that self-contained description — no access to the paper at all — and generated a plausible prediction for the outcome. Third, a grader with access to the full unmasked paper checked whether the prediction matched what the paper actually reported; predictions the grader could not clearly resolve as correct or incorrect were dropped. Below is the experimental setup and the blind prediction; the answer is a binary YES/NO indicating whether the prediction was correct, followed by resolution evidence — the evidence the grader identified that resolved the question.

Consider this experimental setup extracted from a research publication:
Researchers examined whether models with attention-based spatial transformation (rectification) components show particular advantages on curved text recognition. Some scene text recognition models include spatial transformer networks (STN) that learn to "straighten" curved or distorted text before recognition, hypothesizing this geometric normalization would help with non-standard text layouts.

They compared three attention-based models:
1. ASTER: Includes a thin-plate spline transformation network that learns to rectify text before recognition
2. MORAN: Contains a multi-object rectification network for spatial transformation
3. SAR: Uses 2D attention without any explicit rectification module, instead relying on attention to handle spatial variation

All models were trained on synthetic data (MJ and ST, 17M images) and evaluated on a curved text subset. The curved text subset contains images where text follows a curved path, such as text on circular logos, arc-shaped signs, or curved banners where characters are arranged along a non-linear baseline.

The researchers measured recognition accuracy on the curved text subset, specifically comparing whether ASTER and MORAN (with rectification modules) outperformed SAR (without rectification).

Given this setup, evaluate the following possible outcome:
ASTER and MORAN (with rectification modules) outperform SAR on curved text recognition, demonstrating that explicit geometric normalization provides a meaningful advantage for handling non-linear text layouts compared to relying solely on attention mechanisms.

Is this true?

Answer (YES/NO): NO